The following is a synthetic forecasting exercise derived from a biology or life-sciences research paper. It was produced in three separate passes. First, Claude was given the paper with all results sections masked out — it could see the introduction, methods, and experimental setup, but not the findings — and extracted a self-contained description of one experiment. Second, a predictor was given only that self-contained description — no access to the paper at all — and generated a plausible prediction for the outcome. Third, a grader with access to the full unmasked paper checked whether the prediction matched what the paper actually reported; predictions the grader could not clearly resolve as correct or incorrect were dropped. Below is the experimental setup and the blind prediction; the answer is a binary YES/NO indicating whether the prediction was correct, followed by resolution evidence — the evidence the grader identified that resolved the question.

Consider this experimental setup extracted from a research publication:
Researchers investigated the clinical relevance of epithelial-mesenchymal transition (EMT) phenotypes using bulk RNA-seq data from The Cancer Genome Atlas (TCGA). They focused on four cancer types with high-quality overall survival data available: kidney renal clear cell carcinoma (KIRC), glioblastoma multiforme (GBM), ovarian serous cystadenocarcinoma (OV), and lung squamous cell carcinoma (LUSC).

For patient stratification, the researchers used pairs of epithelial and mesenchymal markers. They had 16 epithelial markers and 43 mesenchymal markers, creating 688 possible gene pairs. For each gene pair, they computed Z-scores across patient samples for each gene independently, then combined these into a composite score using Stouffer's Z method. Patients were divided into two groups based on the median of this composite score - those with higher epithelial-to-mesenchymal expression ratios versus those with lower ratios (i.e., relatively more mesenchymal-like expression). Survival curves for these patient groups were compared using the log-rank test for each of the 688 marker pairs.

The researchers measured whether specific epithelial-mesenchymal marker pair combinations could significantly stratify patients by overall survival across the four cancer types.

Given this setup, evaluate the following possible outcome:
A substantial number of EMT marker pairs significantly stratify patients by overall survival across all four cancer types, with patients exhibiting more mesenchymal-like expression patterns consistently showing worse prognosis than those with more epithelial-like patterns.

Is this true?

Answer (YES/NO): NO